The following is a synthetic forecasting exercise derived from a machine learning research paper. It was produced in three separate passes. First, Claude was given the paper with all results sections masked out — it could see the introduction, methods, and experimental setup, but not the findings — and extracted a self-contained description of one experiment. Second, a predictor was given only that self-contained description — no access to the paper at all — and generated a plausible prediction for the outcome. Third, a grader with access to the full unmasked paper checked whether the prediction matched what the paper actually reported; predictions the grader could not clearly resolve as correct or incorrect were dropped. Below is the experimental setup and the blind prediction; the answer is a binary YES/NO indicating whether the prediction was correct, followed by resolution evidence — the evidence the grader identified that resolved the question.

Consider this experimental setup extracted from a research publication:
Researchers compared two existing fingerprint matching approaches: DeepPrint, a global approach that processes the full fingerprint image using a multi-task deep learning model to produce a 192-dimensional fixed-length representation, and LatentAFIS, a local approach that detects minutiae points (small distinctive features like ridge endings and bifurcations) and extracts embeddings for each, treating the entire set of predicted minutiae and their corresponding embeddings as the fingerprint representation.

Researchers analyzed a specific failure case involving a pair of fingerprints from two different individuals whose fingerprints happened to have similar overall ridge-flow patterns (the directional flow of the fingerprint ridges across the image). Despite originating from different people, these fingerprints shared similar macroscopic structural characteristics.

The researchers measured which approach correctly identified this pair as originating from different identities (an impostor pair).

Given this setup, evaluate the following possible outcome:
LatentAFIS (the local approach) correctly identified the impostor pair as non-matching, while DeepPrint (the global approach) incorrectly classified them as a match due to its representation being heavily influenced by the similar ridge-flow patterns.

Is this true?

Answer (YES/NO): YES